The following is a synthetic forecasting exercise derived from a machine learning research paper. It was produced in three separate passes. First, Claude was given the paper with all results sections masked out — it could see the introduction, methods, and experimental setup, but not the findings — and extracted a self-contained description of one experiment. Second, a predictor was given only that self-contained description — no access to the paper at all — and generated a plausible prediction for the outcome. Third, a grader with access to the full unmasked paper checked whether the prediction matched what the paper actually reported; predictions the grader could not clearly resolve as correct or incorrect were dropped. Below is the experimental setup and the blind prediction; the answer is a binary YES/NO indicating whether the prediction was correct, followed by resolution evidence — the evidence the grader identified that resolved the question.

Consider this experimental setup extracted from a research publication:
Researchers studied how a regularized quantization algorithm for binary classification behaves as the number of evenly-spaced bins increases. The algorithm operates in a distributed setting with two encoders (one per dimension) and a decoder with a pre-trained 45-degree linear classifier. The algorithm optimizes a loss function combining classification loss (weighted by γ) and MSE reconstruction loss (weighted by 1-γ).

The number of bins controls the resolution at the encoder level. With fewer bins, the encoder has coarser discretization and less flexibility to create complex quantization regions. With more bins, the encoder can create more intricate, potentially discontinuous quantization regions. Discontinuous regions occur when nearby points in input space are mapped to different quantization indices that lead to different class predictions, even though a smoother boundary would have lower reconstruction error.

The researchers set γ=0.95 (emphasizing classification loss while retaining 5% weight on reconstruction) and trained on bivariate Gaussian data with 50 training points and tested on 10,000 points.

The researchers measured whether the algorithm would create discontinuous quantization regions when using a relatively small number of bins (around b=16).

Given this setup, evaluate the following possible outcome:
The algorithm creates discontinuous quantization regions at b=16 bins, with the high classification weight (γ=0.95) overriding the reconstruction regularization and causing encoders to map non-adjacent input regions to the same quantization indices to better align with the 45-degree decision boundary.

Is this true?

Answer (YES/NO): YES